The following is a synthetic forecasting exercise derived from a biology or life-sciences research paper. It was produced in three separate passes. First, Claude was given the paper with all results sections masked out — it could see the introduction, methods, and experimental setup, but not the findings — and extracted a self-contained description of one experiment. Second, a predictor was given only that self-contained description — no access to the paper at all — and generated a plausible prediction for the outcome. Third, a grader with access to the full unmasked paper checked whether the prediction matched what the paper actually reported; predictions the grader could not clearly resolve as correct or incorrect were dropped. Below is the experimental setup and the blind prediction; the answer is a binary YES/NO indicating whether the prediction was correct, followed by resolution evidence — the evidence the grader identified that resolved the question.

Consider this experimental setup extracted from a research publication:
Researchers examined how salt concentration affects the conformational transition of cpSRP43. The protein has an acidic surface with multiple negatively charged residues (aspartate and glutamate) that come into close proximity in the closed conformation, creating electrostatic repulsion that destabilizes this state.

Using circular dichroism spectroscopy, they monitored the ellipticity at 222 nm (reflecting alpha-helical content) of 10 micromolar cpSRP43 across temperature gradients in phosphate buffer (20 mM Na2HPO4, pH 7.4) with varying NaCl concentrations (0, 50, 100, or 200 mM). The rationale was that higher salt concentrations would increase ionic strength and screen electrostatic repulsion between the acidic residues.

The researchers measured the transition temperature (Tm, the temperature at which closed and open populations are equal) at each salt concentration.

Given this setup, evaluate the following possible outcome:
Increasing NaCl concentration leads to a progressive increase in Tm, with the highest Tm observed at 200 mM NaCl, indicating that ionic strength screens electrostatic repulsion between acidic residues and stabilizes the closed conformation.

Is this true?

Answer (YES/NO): YES